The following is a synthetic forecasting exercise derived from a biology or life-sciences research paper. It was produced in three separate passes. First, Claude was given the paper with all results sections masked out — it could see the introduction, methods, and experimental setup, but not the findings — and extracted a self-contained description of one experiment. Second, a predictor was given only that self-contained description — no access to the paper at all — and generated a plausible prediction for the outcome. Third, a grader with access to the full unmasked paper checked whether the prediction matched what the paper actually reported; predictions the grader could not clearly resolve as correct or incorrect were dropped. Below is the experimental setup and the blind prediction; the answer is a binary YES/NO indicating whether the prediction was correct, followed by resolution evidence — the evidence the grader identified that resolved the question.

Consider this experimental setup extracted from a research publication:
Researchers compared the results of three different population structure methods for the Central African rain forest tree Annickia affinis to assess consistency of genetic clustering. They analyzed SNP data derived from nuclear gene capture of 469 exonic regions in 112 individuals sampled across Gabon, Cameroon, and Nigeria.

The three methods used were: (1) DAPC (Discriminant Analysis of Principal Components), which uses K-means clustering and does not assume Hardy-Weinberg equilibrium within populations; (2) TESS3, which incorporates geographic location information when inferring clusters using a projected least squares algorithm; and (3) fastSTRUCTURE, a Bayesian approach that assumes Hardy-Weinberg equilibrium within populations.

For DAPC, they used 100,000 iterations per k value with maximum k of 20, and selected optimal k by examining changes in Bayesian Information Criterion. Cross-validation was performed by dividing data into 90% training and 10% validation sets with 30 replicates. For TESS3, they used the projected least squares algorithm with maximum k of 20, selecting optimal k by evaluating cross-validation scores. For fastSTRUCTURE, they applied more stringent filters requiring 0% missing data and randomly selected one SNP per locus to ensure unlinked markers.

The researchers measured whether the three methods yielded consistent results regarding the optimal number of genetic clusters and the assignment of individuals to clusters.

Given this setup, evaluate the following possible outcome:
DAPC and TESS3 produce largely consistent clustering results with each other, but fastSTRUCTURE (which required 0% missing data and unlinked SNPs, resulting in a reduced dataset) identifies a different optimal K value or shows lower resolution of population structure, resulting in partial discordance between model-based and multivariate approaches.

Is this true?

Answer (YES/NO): YES